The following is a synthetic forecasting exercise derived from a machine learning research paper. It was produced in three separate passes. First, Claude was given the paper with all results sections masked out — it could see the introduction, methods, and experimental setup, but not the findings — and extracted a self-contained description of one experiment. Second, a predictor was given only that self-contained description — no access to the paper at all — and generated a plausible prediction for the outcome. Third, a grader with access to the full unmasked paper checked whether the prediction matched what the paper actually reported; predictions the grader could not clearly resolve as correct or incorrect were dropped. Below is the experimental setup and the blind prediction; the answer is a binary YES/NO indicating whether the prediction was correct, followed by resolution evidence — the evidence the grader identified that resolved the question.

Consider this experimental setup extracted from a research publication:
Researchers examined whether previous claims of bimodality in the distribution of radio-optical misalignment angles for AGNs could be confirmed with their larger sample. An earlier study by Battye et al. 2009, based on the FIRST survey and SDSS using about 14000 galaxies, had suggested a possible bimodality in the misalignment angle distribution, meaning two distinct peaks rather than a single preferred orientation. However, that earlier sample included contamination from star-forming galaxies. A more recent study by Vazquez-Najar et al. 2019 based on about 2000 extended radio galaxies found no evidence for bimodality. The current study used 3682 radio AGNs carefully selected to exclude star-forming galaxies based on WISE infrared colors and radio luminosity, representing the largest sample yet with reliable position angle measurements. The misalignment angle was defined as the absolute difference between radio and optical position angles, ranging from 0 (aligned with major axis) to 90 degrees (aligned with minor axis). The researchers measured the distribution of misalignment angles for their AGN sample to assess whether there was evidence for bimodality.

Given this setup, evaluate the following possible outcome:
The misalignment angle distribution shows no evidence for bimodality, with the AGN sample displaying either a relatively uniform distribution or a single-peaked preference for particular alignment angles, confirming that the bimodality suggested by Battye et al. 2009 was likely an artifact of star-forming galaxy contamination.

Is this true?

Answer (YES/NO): YES